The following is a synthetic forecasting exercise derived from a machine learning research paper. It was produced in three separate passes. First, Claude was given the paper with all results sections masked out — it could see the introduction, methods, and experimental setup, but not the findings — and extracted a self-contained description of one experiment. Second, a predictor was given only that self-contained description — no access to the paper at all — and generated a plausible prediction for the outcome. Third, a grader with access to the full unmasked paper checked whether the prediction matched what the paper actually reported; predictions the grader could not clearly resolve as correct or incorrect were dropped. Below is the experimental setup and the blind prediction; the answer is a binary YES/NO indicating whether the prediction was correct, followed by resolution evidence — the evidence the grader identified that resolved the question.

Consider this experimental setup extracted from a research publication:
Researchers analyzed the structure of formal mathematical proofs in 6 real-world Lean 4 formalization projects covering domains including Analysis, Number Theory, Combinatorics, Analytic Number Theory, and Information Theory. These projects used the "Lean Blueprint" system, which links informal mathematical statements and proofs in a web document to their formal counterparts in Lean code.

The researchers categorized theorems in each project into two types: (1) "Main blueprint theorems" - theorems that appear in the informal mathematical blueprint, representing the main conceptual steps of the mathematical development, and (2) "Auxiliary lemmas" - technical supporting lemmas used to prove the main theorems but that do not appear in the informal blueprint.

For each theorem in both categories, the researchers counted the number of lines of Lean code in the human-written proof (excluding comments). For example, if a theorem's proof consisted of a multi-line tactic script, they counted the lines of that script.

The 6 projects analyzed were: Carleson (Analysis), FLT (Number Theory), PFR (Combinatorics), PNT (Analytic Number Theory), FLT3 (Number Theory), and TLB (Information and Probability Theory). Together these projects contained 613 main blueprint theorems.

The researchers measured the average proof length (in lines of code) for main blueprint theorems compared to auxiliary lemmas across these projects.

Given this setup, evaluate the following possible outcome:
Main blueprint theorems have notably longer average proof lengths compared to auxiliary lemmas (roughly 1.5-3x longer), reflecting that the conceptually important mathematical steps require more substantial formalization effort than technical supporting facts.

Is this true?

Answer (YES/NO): YES